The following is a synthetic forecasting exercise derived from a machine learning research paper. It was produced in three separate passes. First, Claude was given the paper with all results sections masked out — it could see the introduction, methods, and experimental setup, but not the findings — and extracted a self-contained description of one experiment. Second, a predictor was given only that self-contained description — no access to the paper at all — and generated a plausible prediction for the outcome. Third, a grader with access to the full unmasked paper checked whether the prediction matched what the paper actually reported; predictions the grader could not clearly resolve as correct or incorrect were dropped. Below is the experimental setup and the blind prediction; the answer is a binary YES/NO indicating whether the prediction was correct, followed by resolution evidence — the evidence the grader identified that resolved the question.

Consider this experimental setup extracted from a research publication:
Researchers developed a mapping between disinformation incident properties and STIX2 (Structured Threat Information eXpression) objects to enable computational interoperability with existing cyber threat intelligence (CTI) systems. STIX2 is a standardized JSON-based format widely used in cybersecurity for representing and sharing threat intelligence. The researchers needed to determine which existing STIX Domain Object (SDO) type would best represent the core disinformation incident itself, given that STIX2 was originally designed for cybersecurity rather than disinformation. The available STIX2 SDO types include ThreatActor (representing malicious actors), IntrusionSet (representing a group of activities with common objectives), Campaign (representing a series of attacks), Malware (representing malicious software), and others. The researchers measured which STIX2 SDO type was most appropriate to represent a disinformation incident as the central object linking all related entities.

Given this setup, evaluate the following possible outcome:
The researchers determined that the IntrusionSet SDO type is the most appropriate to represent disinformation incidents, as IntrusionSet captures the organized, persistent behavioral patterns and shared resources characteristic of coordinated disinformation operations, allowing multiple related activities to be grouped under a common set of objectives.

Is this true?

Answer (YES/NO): YES